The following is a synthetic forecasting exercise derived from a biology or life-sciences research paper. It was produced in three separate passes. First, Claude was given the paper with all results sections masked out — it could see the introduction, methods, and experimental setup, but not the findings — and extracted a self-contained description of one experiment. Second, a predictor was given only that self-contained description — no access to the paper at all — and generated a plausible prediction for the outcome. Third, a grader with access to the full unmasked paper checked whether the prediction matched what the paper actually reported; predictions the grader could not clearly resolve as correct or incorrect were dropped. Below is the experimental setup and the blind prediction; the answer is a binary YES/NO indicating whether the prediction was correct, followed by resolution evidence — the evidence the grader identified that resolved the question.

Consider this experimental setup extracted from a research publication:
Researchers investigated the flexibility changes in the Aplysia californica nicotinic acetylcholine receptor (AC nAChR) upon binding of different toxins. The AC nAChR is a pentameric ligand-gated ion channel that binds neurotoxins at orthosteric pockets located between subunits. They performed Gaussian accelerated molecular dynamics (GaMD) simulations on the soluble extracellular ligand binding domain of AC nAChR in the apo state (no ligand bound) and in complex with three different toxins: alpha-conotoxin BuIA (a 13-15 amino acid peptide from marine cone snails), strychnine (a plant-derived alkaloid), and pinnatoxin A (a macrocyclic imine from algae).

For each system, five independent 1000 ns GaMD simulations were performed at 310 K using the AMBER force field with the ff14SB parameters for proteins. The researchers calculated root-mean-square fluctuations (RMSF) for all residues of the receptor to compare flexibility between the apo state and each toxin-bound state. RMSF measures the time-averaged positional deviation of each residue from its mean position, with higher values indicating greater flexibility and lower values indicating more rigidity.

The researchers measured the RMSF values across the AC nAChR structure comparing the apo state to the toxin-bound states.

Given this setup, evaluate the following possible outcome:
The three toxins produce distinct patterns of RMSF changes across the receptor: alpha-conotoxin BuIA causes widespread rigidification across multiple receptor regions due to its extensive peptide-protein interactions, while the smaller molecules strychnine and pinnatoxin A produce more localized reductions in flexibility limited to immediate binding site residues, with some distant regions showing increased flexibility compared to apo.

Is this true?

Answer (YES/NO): NO